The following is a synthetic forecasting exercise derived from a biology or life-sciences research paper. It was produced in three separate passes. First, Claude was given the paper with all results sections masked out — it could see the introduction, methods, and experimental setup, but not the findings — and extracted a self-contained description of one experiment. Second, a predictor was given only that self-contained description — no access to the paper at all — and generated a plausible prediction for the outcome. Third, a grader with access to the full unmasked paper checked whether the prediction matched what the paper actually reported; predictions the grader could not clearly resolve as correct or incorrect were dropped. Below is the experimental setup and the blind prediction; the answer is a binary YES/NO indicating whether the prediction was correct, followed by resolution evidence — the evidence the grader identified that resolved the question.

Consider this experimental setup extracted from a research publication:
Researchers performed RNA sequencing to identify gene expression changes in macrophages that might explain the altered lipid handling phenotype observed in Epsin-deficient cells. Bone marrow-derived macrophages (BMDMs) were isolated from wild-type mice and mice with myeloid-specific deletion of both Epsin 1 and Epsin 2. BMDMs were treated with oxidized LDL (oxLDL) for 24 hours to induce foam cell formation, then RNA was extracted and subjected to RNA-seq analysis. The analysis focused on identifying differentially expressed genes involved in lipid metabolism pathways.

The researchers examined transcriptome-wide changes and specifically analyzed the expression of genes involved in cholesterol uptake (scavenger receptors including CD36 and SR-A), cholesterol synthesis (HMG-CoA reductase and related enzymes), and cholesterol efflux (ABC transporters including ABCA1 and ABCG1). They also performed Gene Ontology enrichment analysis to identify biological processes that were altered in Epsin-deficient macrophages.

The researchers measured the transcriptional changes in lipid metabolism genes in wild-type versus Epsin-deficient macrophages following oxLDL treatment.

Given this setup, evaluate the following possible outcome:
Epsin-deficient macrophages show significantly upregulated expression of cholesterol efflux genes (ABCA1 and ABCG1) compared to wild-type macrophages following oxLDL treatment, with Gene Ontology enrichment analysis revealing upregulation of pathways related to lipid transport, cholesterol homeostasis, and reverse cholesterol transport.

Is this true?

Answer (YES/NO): NO